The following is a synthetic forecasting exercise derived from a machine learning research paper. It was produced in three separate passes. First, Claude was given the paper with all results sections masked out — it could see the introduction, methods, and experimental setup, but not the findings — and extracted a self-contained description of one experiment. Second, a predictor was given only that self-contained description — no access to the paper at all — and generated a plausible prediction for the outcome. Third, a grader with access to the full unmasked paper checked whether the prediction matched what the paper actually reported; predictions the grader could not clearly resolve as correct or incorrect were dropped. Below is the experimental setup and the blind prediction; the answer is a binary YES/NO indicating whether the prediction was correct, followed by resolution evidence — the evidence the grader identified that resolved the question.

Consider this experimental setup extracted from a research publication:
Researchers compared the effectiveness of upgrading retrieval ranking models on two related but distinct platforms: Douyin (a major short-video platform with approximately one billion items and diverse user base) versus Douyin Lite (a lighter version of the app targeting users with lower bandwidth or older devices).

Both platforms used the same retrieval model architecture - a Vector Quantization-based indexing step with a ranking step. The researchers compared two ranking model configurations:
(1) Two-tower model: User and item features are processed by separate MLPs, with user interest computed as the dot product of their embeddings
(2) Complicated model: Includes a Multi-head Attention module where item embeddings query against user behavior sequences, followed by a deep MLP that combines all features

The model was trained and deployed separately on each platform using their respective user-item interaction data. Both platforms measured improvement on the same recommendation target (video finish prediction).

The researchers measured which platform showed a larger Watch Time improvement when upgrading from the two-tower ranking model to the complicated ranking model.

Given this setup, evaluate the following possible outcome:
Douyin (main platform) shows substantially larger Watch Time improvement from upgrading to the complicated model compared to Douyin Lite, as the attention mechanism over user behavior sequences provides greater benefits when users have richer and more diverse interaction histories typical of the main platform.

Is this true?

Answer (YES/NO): YES